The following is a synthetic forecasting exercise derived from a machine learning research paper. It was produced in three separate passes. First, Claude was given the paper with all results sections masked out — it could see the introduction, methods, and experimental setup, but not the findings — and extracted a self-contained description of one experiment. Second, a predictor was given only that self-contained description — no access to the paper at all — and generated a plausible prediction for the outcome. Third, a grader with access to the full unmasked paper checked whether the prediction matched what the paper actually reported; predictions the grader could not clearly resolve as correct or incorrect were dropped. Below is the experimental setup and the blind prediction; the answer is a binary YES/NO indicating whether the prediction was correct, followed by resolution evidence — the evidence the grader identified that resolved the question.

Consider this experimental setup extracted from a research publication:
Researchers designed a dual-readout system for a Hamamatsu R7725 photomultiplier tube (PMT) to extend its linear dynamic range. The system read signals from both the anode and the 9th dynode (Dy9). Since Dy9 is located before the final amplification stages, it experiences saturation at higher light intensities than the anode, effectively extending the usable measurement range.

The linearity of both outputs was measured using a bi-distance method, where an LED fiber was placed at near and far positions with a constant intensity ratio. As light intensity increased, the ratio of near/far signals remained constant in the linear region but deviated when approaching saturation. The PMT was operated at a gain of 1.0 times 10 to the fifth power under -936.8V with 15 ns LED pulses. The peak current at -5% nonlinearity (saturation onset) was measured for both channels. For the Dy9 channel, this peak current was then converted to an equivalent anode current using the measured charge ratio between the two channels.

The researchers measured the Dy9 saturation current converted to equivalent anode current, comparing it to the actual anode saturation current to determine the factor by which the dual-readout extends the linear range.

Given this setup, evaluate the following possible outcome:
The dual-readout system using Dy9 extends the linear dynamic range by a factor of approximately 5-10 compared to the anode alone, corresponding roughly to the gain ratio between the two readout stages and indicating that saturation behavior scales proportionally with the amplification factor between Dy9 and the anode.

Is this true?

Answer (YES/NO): NO